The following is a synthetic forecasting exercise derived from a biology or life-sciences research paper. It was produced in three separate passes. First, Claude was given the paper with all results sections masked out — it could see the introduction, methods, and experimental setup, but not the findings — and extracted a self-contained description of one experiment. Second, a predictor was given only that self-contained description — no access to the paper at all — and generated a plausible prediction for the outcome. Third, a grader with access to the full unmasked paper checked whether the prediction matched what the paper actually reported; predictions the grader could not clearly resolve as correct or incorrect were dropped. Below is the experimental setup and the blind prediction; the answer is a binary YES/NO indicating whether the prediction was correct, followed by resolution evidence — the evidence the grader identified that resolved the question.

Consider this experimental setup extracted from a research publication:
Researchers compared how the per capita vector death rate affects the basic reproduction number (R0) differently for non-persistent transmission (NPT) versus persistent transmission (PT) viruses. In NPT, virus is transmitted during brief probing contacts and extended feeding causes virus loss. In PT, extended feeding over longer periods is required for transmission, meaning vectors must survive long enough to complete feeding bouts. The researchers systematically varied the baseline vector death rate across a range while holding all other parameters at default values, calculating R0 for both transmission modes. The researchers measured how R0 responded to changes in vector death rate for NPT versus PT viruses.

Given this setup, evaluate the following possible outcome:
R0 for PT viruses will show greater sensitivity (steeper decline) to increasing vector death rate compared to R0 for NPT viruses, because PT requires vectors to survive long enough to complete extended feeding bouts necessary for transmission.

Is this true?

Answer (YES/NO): YES